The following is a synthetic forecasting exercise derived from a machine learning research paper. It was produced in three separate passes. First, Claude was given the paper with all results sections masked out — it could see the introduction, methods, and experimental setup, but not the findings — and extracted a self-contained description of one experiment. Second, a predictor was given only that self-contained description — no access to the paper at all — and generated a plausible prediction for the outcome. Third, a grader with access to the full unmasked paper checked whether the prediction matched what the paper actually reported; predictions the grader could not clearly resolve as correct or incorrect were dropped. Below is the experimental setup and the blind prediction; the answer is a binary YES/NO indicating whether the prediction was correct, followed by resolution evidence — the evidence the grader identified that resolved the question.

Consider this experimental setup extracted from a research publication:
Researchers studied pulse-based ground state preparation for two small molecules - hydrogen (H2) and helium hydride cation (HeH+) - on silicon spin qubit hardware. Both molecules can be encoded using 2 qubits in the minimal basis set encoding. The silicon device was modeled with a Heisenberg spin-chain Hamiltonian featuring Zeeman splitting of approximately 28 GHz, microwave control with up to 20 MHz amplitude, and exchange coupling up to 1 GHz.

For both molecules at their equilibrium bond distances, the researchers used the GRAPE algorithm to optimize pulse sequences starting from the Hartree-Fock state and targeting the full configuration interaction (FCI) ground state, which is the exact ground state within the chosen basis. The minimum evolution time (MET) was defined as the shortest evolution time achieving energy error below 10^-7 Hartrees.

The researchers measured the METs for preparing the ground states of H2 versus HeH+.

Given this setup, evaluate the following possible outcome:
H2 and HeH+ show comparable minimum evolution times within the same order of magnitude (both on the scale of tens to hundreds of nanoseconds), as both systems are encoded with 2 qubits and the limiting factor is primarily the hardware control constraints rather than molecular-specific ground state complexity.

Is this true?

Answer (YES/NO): NO